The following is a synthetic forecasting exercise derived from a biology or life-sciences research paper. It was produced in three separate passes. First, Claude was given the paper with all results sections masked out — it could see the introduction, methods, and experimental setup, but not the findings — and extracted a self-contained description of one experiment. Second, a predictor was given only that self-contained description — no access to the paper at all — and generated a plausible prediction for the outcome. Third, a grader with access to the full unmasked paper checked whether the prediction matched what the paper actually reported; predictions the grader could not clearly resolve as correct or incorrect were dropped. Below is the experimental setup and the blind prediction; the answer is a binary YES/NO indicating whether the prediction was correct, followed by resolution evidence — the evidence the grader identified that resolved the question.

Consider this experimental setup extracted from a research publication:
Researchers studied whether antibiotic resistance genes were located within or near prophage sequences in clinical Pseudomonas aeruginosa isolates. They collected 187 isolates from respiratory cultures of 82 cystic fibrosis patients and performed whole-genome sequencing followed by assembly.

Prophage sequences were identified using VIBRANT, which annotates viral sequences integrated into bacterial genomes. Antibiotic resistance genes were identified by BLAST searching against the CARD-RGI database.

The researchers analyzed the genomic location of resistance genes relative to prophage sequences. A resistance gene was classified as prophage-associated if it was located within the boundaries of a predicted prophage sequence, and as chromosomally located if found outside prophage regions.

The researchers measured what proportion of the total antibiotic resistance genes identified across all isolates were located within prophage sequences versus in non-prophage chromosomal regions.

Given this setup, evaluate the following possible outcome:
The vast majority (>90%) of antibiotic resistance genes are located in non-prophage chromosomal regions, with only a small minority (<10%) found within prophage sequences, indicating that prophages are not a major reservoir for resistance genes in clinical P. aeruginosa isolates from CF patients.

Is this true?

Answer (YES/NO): YES